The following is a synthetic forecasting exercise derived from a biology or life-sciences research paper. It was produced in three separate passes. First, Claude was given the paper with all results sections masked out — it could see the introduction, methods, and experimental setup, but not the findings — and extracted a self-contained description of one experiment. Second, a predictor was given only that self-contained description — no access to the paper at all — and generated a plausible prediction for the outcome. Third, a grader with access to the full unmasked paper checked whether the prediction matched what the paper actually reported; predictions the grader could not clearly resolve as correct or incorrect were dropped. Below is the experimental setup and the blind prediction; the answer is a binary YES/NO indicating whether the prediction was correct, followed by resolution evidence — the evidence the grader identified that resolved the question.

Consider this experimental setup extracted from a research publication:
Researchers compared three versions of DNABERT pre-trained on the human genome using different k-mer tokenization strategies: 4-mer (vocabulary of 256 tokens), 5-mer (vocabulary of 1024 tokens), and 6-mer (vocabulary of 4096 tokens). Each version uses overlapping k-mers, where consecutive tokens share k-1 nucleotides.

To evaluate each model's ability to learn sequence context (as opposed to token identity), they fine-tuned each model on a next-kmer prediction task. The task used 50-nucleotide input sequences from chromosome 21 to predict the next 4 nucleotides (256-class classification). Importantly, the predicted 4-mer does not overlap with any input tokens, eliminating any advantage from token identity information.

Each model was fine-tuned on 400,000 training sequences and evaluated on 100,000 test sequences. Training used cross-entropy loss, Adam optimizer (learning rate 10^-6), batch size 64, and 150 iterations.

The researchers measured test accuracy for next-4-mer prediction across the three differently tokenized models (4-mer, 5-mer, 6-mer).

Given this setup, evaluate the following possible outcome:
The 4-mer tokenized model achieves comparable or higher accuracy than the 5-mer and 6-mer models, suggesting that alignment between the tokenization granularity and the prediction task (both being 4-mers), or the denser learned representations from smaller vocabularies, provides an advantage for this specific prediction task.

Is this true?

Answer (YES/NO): NO